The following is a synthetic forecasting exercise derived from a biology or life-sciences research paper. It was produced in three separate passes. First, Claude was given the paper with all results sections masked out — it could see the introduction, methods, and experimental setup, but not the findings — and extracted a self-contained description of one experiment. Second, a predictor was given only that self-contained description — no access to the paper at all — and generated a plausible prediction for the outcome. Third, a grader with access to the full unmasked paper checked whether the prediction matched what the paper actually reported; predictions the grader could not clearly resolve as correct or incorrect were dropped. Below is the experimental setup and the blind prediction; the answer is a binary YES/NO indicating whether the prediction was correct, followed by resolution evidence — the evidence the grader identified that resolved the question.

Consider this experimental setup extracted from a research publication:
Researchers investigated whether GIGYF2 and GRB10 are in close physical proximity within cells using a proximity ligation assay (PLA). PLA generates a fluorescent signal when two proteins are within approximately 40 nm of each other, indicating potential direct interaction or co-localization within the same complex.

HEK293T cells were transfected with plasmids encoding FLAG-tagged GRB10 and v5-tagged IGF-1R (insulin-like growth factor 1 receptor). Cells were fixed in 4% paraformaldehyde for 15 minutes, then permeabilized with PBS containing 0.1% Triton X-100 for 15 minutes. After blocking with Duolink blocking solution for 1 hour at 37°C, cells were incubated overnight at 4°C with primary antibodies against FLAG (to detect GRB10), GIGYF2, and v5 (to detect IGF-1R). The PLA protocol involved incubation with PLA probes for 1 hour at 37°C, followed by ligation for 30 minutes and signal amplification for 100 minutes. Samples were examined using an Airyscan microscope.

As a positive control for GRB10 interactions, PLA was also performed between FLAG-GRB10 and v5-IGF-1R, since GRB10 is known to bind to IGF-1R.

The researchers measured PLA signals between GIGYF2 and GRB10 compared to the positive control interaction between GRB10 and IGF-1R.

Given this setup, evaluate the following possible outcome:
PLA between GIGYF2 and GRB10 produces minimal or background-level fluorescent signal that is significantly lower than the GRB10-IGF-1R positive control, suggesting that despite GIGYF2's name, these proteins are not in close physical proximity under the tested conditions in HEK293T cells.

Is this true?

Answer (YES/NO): YES